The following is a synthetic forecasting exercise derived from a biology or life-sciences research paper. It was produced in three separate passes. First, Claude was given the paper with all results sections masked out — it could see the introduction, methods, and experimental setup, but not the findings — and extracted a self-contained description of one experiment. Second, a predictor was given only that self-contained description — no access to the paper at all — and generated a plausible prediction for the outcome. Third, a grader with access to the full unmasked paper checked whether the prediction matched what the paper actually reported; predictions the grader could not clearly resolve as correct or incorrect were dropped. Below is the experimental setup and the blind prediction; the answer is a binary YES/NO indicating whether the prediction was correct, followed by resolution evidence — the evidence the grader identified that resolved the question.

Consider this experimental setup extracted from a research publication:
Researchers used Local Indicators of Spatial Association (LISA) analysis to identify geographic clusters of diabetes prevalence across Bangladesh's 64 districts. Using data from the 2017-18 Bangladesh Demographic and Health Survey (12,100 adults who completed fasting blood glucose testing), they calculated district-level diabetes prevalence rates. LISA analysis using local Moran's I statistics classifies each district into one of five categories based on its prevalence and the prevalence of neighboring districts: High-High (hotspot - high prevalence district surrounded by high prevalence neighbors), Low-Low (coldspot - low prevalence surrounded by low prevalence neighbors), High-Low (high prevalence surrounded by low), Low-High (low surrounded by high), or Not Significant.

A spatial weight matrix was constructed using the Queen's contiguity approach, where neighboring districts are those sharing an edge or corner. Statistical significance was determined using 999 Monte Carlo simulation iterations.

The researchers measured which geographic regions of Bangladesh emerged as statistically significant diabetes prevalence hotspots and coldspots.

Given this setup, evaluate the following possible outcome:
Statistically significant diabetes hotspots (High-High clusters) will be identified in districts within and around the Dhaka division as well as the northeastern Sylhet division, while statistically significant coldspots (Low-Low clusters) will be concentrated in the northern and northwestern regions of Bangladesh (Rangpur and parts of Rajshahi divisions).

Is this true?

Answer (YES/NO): NO